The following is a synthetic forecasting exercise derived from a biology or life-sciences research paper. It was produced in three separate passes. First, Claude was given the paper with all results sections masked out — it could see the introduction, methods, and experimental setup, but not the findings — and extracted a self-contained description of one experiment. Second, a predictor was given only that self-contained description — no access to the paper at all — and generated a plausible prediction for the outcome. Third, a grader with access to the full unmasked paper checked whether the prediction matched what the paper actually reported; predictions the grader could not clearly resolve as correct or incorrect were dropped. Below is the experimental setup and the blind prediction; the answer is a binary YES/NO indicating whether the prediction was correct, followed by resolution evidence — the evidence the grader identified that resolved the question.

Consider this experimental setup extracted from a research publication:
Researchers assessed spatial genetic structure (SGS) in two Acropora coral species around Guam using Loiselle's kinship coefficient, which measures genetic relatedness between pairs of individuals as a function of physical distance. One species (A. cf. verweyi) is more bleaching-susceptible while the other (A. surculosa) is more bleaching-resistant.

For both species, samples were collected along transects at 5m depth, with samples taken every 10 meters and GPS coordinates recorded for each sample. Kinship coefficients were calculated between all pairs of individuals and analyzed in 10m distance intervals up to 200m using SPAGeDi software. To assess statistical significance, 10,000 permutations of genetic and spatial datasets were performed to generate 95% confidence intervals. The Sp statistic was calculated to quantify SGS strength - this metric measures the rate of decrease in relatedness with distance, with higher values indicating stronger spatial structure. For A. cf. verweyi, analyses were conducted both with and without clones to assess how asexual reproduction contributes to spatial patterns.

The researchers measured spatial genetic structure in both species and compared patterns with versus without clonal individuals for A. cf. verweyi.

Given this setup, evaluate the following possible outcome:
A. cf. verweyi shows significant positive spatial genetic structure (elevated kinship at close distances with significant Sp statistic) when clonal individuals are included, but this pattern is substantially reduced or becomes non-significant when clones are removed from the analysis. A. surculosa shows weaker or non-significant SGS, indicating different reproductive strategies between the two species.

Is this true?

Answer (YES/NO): YES